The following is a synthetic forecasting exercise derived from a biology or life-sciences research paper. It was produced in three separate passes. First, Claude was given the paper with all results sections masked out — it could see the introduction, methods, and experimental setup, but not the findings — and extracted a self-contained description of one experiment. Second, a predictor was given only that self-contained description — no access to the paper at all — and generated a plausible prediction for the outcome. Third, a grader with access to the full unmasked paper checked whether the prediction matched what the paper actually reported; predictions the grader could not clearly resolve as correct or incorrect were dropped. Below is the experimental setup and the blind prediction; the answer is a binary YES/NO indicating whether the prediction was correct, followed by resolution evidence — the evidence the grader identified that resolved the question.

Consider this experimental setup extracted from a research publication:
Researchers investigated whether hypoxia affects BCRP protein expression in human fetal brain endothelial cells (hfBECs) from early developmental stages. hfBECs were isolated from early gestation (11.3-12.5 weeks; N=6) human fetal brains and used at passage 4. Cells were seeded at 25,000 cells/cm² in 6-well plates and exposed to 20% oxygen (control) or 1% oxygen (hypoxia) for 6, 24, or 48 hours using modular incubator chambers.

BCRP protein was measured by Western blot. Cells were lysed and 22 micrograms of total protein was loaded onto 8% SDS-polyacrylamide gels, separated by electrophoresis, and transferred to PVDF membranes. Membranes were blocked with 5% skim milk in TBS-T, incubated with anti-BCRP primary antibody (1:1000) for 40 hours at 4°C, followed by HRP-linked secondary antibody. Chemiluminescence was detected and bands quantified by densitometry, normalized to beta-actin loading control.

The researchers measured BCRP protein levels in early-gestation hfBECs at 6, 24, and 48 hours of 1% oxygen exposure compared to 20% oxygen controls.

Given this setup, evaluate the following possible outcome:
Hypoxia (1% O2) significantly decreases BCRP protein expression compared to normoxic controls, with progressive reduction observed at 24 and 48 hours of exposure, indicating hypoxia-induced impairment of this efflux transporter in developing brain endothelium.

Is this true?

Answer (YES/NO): NO